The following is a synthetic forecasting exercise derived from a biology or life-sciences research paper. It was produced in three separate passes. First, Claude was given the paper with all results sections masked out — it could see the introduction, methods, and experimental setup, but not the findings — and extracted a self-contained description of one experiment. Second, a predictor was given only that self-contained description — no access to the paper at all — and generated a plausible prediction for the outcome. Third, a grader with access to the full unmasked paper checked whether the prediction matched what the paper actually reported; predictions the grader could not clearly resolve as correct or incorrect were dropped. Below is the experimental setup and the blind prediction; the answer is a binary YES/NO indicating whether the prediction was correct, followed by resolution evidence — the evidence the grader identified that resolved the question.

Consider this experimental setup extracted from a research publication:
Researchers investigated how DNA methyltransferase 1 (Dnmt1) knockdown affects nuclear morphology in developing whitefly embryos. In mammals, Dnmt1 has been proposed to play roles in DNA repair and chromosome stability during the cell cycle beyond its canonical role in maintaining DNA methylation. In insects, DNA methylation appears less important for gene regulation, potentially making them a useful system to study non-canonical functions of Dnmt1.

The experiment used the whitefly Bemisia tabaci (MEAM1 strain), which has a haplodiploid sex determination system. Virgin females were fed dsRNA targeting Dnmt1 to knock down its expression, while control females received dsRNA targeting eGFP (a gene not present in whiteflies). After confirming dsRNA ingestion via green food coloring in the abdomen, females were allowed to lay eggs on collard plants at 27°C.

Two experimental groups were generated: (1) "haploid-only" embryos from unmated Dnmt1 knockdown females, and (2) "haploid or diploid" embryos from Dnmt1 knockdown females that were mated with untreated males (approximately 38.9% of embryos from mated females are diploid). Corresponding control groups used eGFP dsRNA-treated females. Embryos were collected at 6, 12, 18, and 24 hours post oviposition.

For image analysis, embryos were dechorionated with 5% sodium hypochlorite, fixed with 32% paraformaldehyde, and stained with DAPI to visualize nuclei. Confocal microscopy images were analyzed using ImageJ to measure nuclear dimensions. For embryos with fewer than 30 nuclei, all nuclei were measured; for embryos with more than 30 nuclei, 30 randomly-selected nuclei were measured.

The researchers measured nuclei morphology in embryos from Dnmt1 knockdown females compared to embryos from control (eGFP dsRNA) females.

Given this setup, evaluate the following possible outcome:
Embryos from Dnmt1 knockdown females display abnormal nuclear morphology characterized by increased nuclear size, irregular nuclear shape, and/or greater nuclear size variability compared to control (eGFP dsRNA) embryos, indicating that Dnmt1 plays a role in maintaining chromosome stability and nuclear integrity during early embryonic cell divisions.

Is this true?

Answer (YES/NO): NO